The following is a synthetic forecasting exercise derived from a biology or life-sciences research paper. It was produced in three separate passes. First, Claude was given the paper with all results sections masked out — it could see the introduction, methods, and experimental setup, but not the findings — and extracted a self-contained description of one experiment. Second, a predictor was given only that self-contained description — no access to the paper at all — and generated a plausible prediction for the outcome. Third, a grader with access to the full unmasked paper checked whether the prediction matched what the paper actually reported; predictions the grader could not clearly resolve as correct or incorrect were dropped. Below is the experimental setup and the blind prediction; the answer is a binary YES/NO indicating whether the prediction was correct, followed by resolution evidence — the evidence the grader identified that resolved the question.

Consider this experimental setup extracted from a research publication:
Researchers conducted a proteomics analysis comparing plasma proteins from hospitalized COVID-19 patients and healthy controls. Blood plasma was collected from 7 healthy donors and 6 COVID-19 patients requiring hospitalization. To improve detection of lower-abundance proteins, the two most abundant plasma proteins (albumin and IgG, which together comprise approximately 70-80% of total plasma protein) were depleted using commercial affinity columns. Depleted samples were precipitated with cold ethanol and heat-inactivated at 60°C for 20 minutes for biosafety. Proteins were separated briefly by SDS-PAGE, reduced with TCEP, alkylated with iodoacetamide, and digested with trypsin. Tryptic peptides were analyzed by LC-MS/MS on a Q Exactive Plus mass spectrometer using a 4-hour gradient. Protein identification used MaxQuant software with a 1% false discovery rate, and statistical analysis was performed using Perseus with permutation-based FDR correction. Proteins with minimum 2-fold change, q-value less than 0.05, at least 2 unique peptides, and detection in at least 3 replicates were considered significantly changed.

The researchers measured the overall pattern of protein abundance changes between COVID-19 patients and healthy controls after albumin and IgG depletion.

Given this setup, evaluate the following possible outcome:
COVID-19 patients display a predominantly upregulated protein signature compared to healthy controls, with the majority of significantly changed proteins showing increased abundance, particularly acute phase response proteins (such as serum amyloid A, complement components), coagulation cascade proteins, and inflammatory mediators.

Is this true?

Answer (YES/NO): NO